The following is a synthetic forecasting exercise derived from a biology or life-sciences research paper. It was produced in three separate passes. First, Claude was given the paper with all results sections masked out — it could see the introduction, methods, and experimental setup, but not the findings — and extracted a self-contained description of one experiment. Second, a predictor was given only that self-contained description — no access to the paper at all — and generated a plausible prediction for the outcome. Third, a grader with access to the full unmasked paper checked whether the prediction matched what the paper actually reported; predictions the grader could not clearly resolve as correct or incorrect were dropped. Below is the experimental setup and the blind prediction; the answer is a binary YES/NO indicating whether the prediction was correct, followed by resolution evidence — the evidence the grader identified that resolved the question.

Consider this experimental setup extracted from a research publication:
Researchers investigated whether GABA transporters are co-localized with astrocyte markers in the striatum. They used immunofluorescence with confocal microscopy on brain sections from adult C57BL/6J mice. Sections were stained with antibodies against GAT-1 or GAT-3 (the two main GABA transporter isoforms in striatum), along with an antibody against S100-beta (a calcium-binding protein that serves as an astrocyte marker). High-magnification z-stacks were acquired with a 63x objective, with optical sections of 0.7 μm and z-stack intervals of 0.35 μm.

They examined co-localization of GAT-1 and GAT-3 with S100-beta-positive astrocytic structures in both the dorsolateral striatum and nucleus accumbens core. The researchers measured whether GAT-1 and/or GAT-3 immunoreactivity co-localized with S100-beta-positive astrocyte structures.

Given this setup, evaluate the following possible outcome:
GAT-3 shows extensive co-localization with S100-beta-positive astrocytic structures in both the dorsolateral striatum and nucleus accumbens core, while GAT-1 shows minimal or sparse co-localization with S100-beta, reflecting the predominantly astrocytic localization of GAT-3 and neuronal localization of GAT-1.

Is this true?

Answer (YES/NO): YES